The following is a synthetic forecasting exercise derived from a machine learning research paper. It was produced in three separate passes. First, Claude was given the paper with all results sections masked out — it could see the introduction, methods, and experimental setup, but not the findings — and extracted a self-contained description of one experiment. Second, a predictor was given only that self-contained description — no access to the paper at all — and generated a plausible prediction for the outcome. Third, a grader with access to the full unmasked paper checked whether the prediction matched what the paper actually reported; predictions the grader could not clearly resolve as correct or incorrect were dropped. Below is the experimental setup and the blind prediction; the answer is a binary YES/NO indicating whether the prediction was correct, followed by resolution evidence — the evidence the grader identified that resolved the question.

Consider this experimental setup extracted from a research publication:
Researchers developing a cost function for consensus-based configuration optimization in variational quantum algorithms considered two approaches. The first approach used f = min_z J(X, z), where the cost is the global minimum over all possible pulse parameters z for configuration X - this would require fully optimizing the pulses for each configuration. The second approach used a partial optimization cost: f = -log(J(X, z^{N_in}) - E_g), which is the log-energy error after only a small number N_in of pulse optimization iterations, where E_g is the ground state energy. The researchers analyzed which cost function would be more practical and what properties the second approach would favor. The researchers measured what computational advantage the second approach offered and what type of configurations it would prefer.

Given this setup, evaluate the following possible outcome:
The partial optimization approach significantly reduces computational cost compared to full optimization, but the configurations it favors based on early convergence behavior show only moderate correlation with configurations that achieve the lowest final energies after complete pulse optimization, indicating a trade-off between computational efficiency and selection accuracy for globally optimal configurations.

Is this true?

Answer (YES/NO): NO